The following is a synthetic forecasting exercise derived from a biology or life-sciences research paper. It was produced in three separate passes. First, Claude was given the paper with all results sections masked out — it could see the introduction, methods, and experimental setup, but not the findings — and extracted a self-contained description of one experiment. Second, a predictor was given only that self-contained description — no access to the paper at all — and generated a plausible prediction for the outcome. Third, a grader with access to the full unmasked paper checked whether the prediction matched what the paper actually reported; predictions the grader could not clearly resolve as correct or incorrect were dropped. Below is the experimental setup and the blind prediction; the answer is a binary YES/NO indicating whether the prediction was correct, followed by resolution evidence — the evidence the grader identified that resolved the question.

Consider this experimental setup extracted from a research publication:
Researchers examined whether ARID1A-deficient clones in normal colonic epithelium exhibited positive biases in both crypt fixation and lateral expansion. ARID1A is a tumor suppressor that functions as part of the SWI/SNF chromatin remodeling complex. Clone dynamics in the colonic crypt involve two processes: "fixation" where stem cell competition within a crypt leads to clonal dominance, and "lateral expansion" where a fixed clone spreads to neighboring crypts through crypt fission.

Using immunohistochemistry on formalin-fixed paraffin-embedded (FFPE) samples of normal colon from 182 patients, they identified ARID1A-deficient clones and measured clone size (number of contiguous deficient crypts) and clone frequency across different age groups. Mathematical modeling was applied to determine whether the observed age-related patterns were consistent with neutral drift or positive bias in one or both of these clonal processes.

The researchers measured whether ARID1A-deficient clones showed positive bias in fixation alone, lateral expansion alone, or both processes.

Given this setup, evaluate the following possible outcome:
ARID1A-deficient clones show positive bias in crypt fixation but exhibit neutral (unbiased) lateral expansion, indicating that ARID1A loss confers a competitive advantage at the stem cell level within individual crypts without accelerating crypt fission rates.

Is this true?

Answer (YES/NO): NO